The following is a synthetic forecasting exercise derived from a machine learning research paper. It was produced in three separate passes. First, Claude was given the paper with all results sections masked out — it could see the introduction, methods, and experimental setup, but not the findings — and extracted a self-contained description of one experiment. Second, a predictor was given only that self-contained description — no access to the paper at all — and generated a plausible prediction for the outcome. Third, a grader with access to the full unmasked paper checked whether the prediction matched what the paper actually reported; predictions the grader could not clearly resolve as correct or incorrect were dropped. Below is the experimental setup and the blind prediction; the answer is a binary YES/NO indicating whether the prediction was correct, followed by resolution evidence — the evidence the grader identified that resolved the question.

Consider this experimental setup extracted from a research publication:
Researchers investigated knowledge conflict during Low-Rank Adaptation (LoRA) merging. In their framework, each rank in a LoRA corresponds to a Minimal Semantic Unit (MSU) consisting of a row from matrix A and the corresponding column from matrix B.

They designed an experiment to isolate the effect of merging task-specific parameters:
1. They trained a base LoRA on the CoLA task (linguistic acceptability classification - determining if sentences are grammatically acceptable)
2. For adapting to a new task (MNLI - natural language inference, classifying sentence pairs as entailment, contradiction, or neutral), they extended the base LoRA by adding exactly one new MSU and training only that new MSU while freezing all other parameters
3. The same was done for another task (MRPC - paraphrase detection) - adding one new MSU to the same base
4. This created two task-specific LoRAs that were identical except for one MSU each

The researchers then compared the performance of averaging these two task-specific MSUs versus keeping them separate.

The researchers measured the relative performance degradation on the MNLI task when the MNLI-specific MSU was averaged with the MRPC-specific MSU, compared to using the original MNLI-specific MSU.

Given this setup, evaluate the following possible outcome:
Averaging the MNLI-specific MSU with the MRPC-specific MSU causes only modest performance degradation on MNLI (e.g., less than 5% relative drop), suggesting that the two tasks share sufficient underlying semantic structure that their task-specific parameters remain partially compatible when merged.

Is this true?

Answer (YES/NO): NO